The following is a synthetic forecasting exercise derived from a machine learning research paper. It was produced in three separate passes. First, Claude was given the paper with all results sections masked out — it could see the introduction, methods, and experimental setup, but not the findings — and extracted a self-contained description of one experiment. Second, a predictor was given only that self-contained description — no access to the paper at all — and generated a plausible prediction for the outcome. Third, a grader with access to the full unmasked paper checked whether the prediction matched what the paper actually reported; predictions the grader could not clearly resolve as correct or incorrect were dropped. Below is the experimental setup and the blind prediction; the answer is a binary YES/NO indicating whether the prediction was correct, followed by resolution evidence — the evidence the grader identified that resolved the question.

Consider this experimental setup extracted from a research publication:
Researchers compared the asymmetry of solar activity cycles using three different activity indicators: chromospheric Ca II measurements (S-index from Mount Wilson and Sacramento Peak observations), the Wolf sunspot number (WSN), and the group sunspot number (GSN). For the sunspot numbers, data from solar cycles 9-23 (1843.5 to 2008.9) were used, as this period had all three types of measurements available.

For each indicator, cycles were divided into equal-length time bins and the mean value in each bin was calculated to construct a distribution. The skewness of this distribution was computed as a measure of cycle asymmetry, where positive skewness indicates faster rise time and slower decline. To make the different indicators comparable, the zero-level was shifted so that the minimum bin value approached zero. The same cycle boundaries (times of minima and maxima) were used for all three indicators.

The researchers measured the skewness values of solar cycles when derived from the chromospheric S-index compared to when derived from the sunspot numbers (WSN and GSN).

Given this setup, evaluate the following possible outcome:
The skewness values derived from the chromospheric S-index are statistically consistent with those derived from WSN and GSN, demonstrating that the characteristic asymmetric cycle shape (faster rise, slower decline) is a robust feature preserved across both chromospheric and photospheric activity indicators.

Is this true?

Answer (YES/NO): NO